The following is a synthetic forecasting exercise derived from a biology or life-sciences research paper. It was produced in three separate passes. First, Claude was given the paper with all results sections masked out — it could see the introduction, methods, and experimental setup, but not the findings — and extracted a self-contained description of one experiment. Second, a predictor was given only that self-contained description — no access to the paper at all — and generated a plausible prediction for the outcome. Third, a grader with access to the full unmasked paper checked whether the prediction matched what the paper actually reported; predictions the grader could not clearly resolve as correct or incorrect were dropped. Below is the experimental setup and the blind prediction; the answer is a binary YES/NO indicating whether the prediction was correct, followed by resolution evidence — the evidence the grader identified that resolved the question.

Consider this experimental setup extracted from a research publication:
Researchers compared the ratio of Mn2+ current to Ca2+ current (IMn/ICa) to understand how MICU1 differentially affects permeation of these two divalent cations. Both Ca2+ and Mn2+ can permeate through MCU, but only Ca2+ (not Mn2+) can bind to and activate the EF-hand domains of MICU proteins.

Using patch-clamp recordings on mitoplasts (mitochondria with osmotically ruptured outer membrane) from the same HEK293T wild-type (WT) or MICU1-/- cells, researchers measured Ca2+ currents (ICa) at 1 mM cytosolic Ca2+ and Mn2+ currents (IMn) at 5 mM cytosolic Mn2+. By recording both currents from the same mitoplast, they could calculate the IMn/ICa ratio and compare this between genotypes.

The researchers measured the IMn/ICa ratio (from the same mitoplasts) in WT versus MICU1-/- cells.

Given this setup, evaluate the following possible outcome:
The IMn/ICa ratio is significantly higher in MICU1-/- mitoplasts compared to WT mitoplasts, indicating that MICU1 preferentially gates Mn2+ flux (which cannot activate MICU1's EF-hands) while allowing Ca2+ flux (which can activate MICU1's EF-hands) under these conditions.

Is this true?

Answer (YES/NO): NO